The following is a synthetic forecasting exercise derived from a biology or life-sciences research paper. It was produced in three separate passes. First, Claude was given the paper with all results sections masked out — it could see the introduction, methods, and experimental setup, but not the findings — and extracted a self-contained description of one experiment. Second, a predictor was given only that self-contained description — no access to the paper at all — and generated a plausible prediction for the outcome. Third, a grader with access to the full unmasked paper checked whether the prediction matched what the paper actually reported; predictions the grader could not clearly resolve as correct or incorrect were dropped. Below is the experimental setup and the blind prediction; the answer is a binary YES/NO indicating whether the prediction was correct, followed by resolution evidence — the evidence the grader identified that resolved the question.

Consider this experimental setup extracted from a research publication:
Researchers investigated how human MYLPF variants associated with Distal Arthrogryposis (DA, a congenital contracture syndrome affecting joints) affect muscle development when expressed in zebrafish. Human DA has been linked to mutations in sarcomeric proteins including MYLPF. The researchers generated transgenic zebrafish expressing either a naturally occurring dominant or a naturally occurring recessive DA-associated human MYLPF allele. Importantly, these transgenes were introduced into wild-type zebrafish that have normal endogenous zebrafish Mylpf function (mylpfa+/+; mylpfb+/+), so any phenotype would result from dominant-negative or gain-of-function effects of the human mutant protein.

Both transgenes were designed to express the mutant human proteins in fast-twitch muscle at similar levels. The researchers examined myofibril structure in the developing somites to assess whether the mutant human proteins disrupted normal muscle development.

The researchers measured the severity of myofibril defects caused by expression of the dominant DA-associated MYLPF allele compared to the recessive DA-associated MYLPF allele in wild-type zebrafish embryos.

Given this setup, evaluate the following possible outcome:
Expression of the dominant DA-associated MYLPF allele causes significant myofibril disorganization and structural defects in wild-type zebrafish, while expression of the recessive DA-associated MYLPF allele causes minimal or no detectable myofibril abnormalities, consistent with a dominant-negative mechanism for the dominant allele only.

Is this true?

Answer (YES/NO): NO